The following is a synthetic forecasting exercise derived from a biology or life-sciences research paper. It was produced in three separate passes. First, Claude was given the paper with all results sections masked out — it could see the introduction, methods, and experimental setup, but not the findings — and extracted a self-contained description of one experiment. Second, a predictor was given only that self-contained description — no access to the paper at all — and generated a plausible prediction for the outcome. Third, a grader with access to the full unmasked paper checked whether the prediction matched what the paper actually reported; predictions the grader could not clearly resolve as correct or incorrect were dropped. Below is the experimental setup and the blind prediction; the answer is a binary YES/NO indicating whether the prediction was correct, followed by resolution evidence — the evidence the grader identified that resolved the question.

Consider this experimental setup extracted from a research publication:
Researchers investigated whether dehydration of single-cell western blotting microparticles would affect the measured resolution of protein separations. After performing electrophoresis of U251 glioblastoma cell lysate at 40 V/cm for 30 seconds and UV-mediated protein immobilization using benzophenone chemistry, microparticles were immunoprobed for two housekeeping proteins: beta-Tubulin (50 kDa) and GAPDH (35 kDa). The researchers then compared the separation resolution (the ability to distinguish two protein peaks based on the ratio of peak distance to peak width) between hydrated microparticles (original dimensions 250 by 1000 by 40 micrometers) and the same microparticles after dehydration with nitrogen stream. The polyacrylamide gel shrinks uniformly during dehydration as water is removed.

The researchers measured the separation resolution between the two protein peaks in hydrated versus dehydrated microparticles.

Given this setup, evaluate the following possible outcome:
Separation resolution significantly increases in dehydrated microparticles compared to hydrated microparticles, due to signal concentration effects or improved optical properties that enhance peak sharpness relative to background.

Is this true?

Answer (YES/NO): NO